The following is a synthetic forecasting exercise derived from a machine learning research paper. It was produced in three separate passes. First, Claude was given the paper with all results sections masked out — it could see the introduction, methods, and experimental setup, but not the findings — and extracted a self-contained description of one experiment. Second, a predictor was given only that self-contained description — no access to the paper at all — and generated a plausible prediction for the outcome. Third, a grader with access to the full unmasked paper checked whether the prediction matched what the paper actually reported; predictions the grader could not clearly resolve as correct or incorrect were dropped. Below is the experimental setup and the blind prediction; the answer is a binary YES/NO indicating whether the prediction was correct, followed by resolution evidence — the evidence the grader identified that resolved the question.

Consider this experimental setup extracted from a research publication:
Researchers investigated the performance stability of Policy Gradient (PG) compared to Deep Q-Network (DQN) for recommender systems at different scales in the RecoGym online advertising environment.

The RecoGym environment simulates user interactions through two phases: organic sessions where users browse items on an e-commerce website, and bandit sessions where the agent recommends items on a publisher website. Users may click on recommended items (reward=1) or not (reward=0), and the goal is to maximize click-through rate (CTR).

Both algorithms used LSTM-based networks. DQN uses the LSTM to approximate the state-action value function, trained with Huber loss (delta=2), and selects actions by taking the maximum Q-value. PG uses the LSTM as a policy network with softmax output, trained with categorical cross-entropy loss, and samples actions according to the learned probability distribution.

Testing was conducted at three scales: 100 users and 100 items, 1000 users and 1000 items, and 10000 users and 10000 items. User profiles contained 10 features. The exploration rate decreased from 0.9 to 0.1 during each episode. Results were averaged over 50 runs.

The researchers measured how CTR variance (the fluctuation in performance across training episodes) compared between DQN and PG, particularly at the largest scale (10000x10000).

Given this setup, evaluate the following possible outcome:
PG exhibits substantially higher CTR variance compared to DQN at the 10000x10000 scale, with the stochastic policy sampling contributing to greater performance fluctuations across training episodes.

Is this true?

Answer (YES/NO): NO